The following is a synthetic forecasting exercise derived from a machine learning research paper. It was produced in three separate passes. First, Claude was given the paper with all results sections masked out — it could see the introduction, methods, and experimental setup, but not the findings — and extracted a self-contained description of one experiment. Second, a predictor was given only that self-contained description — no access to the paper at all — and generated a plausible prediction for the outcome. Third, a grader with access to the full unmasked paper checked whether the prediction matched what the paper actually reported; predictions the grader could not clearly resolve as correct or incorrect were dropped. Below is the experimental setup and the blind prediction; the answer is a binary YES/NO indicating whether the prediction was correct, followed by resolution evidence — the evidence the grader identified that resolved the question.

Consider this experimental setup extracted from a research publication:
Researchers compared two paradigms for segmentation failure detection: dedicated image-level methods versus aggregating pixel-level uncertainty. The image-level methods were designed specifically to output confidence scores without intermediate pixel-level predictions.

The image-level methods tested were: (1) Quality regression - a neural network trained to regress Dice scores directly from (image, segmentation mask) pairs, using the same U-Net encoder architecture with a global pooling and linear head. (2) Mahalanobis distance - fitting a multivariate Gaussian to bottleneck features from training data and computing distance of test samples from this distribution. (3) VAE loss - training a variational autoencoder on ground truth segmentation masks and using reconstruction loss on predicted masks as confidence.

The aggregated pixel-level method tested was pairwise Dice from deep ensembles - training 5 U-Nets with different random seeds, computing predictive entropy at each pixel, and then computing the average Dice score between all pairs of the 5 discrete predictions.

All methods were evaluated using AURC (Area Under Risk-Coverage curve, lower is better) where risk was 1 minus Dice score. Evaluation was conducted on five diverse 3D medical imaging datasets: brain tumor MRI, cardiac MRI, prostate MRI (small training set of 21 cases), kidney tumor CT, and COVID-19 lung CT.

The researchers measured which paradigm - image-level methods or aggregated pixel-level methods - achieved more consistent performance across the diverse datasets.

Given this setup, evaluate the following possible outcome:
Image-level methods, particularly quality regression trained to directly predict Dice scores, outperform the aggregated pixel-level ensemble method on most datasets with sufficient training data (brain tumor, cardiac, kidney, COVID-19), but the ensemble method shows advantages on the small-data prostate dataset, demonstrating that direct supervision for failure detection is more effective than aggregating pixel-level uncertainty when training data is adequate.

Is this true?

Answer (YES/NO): NO